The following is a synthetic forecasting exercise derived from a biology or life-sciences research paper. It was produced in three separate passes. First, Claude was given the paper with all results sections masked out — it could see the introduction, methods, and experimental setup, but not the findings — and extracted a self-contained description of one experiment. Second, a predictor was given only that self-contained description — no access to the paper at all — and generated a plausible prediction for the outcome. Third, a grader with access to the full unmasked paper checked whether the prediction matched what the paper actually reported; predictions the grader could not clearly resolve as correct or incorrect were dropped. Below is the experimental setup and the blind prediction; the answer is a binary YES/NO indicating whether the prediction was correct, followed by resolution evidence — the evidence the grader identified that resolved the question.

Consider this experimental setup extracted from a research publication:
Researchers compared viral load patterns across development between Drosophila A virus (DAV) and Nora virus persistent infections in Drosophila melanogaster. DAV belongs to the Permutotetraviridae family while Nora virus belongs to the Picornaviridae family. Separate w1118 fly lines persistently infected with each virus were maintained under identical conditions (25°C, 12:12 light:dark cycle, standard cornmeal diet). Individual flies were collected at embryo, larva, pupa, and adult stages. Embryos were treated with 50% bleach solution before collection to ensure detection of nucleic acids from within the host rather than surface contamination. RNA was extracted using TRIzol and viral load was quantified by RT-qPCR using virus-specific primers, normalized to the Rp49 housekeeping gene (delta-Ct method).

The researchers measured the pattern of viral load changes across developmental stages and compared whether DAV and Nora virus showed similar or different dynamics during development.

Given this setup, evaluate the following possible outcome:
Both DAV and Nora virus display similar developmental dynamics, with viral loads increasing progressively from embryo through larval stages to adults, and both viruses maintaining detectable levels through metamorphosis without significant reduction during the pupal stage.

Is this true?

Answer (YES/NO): NO